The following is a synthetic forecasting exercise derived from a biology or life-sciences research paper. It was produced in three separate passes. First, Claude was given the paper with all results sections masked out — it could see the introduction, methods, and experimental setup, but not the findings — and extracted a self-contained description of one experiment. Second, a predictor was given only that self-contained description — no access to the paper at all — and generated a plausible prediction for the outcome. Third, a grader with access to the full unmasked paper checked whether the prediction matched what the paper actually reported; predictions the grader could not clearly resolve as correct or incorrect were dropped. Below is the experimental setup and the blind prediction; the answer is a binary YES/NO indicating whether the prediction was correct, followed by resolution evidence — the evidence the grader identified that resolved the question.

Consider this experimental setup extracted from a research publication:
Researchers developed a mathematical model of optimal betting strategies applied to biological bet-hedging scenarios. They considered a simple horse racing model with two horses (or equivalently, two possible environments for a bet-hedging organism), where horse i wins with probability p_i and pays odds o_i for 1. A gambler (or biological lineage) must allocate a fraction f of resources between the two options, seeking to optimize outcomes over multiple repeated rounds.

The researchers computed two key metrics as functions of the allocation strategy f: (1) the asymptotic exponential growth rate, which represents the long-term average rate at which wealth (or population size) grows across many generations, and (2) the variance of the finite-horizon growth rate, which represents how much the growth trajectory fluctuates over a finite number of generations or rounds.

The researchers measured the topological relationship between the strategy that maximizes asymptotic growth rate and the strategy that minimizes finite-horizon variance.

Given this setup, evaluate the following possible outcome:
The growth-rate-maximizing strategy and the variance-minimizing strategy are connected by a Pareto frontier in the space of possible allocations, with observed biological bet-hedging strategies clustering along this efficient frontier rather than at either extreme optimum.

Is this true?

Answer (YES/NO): NO